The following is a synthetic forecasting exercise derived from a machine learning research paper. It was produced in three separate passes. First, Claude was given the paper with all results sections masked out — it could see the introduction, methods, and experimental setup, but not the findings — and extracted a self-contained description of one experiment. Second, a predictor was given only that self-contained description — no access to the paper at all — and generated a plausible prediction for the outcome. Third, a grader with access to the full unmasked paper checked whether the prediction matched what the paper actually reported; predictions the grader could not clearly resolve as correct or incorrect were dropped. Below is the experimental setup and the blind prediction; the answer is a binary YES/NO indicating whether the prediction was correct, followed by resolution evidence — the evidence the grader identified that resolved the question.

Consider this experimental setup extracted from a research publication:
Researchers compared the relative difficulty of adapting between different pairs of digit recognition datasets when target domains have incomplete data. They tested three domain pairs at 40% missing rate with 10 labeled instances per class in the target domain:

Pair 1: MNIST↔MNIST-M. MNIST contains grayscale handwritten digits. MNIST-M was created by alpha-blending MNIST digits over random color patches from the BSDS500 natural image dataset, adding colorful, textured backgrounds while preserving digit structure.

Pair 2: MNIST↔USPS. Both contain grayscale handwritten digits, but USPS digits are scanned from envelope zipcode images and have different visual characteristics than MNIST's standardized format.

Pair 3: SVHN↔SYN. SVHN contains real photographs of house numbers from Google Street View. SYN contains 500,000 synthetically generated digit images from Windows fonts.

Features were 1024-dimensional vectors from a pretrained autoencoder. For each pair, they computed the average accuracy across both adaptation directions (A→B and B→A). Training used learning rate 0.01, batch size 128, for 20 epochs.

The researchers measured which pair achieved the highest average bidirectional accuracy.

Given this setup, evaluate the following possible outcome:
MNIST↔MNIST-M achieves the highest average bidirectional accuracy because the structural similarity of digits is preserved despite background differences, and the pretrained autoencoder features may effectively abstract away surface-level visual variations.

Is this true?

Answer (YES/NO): NO